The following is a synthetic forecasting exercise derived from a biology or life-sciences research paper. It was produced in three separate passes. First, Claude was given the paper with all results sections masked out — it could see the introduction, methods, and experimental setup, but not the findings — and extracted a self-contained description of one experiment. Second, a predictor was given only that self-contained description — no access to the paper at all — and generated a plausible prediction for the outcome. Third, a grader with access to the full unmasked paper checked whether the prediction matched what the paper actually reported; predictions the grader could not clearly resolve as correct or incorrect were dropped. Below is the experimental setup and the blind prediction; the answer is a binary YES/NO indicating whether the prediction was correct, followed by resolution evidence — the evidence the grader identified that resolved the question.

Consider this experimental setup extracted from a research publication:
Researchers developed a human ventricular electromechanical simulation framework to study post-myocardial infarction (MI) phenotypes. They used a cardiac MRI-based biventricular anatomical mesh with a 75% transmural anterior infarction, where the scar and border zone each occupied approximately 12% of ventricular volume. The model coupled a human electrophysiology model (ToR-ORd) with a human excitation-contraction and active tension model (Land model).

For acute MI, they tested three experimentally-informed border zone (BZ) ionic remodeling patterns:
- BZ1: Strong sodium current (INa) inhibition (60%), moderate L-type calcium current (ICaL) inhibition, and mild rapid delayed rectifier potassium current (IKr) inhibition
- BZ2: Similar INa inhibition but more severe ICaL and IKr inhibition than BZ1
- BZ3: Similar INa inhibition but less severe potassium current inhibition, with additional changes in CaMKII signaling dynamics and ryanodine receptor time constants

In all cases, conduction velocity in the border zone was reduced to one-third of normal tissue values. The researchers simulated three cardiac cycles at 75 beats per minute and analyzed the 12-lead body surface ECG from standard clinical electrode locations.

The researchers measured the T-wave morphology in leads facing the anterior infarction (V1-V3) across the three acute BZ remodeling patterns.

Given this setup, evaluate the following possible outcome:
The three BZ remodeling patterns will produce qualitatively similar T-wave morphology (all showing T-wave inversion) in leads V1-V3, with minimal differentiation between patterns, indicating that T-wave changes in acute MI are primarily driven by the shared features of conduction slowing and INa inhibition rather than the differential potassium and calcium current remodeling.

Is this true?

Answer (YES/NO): NO